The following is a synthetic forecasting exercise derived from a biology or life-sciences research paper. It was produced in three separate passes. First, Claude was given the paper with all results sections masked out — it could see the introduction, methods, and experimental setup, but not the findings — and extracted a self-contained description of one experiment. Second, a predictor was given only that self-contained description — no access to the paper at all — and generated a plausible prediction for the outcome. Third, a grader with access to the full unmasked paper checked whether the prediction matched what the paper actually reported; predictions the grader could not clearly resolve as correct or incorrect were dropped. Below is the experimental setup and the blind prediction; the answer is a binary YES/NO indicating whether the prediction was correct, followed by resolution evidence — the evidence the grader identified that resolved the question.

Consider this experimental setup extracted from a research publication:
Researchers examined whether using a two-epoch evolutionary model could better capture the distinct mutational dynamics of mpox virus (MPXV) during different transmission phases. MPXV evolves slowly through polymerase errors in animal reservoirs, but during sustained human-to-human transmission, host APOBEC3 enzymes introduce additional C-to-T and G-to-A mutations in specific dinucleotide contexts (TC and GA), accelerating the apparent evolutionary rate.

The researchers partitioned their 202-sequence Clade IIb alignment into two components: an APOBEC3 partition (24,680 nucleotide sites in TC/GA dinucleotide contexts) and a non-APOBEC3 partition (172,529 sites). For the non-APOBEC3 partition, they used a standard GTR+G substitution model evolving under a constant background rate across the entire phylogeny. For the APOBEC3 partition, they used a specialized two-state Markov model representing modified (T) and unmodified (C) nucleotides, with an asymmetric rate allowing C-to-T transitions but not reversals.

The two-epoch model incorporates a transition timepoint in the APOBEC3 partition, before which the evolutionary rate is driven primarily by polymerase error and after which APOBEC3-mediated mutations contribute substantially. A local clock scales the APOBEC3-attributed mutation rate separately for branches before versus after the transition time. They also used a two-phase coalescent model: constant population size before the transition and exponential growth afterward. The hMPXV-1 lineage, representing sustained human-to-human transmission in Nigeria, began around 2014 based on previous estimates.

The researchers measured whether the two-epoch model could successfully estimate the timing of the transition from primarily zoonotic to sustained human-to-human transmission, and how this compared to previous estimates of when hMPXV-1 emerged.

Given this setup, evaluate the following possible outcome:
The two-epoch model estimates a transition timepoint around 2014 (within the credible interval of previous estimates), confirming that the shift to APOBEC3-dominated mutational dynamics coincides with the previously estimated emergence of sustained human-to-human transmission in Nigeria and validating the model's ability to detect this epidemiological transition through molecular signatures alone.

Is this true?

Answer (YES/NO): YES